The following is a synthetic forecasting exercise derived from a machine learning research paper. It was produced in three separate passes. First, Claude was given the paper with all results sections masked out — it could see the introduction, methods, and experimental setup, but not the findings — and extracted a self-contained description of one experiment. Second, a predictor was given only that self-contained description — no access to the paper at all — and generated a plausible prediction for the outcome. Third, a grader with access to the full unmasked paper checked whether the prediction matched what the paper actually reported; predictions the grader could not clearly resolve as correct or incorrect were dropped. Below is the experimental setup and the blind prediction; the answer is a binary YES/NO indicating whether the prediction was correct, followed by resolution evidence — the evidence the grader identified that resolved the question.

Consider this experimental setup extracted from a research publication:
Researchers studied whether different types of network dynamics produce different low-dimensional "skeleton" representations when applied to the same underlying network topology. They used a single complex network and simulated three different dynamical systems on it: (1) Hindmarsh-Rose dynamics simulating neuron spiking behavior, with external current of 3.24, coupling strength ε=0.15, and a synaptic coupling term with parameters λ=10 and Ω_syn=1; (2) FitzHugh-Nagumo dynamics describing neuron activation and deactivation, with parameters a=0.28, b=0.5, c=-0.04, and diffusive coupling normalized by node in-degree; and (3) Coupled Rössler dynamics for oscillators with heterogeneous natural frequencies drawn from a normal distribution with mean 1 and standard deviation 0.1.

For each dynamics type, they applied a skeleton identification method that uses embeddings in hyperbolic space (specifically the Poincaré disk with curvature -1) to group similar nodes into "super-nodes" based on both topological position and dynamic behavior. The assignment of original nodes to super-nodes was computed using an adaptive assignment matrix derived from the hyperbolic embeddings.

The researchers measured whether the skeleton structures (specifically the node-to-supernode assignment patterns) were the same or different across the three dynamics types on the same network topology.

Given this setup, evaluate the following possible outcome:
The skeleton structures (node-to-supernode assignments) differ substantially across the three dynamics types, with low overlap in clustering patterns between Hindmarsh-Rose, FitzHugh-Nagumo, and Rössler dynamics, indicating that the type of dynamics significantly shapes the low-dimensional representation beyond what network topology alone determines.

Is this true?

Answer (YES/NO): NO